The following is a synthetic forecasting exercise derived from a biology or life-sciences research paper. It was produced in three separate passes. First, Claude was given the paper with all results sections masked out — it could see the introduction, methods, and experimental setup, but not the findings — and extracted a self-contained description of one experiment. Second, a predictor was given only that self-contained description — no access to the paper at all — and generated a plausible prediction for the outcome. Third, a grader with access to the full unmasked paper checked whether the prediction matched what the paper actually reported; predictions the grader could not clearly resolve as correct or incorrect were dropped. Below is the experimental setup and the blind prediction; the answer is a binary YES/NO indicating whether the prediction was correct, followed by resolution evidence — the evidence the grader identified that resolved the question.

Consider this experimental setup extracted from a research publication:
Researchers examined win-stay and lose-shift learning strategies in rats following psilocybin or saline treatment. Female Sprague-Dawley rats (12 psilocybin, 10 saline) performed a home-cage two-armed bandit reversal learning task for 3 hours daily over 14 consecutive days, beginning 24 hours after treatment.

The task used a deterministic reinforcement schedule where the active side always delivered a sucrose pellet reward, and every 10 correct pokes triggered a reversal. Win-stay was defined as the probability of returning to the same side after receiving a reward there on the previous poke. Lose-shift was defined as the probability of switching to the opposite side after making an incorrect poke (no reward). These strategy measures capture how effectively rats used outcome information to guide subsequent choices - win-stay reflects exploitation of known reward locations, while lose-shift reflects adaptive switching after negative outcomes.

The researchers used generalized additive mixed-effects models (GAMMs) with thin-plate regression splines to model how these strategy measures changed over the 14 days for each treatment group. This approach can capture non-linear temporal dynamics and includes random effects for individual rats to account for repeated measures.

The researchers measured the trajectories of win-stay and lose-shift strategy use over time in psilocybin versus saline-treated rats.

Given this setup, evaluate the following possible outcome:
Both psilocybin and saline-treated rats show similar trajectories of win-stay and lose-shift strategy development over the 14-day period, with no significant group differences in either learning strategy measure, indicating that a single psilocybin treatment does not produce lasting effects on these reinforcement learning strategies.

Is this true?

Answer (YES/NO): YES